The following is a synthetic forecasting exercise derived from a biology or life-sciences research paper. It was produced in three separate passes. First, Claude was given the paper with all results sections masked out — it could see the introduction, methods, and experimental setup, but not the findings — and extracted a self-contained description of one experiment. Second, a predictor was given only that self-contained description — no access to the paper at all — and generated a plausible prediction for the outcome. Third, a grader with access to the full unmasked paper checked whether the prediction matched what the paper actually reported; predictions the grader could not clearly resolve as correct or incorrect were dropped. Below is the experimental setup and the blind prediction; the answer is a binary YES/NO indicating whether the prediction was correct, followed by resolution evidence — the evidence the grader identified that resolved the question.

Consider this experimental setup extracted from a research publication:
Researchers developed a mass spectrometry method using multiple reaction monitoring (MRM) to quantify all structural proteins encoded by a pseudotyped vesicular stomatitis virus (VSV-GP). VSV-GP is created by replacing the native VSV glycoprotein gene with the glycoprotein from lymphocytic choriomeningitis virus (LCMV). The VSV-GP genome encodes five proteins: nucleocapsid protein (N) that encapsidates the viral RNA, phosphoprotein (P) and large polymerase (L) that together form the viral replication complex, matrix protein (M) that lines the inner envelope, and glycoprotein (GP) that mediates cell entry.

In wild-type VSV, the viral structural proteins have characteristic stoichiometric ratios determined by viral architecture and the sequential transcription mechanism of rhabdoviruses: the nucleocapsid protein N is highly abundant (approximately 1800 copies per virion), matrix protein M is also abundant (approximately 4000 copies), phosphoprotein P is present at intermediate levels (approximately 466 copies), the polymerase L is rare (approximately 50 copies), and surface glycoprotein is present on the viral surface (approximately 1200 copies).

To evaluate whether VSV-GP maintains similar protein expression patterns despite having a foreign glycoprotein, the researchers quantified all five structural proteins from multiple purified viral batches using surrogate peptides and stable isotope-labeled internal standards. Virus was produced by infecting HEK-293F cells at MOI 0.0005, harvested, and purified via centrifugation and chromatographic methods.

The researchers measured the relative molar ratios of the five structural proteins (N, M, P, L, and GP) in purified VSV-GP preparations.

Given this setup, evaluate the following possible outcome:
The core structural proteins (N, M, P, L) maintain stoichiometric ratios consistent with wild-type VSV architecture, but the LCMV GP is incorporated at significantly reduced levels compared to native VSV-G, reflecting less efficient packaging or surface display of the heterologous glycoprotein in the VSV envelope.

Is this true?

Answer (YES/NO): NO